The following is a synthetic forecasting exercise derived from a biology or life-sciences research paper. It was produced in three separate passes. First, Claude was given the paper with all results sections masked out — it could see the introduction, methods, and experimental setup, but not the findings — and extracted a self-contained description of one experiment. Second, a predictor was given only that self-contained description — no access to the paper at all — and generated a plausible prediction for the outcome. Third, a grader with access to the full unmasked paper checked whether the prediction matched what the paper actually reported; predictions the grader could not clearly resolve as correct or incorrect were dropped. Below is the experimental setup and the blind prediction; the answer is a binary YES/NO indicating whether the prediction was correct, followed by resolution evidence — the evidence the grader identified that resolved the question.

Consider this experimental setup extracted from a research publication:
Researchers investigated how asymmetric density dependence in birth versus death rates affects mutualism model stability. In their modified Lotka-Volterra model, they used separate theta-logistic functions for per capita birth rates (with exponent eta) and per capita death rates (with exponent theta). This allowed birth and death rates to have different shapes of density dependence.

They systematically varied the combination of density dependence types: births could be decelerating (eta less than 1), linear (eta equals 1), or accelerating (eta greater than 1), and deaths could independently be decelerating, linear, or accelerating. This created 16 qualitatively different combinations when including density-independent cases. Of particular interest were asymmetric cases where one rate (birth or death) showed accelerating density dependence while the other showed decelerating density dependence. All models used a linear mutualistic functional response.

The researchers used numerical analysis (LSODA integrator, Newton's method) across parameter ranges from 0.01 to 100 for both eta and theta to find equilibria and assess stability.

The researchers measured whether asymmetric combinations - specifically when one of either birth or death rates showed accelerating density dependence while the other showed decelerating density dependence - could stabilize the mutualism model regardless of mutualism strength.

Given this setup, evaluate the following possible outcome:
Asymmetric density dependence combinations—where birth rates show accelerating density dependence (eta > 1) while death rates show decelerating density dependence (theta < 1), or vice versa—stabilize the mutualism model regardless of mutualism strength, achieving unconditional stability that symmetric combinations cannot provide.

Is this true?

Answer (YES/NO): NO